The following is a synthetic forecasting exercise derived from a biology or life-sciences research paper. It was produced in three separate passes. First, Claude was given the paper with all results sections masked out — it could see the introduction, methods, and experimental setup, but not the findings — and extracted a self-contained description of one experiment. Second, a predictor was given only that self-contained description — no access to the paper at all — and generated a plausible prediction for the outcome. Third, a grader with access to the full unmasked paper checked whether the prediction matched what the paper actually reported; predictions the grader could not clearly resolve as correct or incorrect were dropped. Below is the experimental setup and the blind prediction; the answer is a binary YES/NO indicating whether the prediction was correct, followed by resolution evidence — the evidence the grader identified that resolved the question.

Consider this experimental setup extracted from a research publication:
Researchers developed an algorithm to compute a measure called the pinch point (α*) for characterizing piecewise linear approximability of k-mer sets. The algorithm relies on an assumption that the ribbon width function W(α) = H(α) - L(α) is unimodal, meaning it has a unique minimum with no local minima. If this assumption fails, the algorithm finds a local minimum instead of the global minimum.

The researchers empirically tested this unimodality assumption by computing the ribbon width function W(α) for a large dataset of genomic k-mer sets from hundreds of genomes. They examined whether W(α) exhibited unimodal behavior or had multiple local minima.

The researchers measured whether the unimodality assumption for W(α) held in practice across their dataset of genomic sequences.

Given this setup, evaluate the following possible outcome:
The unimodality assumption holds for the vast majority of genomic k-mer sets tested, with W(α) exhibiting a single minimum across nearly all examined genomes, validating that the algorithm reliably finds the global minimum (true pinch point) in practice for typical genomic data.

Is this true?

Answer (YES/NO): YES